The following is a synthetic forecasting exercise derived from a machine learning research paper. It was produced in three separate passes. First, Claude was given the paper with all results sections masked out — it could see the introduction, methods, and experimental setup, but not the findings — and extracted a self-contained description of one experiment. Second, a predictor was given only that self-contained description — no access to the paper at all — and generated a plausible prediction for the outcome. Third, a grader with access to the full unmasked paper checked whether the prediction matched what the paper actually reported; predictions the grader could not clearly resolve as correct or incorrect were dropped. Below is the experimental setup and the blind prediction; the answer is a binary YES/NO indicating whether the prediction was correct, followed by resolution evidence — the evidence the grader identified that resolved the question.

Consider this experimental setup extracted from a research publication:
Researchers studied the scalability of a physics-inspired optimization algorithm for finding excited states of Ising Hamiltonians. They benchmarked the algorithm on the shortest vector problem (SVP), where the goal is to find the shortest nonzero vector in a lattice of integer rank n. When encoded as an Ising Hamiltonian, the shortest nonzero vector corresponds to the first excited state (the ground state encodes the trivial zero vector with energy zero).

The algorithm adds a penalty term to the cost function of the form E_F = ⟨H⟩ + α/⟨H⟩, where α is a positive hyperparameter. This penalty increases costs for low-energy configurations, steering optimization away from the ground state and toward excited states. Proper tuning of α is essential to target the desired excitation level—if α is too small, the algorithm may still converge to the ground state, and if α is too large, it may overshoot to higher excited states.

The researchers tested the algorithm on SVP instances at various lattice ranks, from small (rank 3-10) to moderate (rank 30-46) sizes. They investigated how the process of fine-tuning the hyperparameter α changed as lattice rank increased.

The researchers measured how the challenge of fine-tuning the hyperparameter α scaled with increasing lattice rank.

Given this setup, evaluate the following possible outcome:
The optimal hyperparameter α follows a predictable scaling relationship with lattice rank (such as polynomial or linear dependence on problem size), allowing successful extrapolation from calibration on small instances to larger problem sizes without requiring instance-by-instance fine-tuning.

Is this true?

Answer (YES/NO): NO